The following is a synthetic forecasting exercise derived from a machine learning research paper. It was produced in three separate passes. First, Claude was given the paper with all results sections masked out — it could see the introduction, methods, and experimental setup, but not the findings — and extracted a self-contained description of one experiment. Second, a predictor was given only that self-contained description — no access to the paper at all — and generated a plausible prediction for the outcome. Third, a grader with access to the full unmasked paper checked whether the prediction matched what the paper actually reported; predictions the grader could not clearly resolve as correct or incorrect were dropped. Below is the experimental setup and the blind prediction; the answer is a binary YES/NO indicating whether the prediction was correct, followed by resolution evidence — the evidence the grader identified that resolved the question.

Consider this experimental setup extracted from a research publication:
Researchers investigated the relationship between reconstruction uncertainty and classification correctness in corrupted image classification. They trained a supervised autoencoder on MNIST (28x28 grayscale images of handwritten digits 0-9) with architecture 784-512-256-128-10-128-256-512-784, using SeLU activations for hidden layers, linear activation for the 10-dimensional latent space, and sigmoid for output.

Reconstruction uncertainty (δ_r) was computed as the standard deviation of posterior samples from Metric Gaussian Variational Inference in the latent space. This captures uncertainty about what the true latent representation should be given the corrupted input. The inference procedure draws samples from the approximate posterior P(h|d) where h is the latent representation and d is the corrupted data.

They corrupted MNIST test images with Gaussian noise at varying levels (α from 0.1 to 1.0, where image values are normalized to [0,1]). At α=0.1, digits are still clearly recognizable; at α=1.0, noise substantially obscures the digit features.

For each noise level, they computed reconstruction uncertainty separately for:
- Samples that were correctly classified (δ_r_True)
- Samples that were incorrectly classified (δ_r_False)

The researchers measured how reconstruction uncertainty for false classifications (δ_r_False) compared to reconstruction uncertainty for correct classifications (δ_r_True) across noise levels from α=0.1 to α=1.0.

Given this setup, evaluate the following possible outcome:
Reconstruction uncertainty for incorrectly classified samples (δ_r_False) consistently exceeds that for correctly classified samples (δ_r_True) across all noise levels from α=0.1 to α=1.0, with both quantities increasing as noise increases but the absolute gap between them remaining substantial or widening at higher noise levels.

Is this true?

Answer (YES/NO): NO